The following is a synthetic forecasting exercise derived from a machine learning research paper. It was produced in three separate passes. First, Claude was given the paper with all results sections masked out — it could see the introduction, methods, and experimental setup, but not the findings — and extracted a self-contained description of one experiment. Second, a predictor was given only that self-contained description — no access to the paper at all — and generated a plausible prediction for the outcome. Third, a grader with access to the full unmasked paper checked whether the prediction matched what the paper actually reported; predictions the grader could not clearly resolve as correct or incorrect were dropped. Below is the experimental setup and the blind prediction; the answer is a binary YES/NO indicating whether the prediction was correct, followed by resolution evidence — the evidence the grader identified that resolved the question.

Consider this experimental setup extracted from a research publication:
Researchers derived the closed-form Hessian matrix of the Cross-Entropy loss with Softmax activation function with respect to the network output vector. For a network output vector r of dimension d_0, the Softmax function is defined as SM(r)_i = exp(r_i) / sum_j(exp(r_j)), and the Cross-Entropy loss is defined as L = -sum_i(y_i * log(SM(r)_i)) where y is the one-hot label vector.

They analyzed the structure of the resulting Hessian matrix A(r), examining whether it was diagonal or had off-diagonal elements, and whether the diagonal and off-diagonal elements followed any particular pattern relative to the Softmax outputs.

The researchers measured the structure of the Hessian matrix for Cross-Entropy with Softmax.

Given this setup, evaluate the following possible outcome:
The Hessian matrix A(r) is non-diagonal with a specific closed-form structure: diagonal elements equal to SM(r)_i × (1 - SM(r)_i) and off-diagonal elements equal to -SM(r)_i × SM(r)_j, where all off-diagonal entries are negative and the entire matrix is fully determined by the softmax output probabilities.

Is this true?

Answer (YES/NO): YES